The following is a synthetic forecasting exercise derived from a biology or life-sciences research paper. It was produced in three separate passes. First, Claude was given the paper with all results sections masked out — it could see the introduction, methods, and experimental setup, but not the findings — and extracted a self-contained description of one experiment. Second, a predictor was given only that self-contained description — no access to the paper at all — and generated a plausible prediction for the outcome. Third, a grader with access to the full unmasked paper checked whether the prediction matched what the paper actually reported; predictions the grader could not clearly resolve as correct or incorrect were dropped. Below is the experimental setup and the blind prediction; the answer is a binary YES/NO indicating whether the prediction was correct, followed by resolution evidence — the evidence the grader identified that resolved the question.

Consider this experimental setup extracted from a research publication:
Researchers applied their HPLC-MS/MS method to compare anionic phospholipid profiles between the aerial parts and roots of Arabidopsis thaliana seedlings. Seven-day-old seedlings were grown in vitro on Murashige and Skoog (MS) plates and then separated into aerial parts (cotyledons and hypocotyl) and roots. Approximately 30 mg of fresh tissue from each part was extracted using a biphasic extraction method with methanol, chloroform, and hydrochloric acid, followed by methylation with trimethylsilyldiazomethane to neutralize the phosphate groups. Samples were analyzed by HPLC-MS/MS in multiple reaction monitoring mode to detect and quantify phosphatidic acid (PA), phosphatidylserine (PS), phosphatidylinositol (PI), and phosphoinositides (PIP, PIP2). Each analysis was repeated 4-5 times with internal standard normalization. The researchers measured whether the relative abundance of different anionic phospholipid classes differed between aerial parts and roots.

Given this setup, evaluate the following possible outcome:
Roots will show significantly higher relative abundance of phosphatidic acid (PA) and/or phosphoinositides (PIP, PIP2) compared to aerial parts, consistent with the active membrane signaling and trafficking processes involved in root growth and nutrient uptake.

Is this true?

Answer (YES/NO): NO